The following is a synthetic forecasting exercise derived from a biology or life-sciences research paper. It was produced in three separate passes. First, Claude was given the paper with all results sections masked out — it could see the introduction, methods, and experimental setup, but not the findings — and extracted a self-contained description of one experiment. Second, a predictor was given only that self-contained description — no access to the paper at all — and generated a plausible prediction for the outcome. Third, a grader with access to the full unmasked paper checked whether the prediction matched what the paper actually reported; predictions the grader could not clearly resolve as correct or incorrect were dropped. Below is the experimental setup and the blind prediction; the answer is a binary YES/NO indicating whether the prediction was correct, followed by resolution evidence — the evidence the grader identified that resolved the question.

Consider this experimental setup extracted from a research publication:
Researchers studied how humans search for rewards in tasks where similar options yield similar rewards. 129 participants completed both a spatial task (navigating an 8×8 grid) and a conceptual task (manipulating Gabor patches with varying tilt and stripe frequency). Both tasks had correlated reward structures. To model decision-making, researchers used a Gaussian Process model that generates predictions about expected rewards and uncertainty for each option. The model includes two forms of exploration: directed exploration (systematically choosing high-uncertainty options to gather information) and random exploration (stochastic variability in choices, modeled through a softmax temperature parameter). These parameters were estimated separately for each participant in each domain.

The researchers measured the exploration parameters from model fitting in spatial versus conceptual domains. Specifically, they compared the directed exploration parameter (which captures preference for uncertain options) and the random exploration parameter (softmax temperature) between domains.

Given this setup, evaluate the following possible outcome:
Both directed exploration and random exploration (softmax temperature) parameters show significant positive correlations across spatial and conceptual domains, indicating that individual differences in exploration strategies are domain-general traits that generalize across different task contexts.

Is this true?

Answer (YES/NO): YES